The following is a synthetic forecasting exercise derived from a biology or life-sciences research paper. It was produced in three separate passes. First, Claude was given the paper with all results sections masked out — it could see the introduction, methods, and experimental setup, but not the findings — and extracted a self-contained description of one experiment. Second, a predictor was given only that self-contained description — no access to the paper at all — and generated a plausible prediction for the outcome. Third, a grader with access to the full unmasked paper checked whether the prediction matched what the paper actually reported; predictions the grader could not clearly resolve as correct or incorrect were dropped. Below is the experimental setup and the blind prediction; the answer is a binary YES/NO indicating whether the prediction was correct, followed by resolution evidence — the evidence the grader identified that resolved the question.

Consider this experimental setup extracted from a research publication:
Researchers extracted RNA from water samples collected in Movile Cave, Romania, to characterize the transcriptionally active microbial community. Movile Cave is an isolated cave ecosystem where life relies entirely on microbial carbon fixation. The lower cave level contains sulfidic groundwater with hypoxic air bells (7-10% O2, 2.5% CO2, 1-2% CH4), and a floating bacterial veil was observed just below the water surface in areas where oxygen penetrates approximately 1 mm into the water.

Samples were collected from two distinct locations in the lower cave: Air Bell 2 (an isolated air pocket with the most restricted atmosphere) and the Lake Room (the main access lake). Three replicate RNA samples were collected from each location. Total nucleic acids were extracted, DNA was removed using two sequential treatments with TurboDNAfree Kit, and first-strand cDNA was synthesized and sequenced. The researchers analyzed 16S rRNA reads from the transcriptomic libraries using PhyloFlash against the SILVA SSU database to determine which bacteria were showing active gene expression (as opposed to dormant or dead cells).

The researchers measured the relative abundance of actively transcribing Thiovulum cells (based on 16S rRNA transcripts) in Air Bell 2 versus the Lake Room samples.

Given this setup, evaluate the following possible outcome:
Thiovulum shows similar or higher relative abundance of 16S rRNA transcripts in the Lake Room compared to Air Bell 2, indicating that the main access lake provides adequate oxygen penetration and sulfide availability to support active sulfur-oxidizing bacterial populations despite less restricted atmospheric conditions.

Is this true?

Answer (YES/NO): YES